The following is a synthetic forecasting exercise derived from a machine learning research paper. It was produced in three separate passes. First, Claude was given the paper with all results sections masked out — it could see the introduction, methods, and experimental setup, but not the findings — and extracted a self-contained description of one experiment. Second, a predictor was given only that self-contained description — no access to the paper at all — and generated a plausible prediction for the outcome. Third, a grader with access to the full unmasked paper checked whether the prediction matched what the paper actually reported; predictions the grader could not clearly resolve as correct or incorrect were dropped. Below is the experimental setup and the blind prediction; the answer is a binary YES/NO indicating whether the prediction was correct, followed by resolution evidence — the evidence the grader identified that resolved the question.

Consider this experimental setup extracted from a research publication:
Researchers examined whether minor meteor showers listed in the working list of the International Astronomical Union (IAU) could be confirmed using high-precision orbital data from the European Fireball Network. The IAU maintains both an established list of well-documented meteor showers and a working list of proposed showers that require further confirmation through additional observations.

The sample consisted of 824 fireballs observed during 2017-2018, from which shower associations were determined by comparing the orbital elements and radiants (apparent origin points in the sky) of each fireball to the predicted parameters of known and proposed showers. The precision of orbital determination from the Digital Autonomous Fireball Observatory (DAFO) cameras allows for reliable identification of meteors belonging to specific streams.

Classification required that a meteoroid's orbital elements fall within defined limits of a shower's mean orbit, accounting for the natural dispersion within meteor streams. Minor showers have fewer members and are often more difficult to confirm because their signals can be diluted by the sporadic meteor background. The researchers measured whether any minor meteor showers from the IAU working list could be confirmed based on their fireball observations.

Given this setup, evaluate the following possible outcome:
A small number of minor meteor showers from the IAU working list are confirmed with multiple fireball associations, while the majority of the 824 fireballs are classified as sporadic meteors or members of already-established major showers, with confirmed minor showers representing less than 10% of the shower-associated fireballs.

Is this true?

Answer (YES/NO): YES